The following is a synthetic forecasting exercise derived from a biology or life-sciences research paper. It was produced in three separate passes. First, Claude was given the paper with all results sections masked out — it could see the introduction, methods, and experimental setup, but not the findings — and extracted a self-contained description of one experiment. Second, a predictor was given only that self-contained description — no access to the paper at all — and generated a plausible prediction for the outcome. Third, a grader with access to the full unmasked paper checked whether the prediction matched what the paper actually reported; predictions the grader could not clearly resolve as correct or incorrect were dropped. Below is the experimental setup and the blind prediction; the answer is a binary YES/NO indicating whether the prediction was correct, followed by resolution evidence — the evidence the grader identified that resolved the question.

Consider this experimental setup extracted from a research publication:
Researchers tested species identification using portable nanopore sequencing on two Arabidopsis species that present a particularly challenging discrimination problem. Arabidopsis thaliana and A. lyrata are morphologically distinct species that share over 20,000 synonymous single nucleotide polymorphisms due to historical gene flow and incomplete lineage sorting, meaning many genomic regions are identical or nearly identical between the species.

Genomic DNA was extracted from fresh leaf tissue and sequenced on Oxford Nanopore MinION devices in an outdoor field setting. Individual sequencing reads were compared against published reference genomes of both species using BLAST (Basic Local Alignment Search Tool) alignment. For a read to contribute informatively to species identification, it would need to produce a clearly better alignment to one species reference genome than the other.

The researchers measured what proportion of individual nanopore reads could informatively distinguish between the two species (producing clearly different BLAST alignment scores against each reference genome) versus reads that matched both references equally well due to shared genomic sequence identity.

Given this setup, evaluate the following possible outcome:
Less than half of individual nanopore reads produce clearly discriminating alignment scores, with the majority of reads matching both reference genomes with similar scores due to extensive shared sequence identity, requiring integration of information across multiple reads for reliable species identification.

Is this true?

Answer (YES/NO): NO